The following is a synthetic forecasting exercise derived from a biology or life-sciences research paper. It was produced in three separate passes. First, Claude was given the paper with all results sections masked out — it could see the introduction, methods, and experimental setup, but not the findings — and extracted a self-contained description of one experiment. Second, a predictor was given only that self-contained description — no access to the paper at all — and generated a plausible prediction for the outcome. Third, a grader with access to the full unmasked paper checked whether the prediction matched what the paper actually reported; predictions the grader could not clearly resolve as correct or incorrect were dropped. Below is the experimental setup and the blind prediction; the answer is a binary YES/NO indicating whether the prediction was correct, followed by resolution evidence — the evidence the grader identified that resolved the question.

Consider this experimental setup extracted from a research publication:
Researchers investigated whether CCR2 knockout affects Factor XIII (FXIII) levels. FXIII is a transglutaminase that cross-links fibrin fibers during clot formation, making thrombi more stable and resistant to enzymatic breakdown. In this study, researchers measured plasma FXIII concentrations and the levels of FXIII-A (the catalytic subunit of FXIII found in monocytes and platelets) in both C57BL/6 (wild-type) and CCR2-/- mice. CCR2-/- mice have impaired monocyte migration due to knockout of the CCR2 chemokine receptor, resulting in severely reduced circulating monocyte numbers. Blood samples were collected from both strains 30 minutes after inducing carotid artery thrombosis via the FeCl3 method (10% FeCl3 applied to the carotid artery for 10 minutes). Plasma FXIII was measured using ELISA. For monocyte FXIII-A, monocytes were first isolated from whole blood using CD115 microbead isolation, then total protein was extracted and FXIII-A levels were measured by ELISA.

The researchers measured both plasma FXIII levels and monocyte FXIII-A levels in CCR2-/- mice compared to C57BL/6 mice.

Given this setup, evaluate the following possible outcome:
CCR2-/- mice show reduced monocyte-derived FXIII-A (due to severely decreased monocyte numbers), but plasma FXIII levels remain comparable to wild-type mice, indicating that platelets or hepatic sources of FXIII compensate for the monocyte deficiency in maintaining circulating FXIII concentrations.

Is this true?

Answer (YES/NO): NO